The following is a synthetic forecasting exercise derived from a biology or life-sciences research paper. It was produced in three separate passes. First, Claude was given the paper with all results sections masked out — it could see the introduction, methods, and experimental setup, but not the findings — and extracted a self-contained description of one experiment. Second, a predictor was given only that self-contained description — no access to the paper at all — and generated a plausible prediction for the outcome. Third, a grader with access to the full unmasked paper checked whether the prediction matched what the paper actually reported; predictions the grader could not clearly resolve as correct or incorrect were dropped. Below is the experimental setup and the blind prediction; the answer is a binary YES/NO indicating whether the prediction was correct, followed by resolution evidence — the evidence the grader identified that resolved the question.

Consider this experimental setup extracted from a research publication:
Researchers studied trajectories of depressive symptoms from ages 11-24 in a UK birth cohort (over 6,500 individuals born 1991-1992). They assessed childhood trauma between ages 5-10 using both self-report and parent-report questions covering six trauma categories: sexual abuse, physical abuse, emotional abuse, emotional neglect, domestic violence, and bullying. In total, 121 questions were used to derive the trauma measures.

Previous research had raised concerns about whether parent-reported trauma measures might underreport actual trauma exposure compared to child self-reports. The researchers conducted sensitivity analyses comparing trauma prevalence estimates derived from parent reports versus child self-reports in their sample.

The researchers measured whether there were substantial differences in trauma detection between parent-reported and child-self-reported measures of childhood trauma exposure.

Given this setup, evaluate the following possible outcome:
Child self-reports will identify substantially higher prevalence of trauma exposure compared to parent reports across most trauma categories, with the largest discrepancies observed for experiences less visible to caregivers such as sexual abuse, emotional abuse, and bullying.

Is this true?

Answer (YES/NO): NO